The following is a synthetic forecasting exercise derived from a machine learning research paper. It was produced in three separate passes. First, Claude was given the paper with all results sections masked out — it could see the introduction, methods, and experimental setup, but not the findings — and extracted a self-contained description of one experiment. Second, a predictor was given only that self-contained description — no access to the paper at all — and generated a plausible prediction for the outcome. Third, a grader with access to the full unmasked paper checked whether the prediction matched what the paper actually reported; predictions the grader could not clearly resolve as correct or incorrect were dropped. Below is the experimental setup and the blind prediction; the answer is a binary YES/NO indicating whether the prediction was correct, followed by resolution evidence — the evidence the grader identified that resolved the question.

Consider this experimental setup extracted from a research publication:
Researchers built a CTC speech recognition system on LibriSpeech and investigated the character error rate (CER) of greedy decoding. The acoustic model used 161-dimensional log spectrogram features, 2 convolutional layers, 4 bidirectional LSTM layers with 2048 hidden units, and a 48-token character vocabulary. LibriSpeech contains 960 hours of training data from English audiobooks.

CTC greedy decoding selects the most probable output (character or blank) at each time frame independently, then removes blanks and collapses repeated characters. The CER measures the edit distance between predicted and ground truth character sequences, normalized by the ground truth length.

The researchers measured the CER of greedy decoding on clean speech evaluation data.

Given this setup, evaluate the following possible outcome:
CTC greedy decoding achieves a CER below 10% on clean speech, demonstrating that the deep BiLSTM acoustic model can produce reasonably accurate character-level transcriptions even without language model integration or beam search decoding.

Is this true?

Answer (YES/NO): YES